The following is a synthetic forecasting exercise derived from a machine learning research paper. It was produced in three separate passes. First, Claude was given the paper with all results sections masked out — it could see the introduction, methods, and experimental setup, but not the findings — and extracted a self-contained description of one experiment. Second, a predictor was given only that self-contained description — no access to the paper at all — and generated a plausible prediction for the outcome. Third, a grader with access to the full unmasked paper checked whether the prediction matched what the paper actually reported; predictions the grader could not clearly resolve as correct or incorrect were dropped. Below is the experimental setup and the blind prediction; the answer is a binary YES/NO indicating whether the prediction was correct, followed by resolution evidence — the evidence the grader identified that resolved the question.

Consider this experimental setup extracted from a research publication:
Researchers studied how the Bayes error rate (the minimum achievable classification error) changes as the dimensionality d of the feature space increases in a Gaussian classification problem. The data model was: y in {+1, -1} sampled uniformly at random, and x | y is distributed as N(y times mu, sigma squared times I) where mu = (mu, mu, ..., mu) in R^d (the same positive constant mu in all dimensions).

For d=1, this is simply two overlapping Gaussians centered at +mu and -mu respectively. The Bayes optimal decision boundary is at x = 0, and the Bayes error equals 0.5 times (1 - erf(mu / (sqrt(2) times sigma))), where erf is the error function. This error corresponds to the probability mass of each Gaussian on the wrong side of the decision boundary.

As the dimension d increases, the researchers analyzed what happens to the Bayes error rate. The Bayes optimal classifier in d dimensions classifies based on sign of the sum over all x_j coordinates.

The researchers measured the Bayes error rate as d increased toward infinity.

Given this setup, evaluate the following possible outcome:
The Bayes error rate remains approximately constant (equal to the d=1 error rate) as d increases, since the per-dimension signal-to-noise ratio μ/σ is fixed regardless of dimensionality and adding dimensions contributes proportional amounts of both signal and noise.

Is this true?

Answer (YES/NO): NO